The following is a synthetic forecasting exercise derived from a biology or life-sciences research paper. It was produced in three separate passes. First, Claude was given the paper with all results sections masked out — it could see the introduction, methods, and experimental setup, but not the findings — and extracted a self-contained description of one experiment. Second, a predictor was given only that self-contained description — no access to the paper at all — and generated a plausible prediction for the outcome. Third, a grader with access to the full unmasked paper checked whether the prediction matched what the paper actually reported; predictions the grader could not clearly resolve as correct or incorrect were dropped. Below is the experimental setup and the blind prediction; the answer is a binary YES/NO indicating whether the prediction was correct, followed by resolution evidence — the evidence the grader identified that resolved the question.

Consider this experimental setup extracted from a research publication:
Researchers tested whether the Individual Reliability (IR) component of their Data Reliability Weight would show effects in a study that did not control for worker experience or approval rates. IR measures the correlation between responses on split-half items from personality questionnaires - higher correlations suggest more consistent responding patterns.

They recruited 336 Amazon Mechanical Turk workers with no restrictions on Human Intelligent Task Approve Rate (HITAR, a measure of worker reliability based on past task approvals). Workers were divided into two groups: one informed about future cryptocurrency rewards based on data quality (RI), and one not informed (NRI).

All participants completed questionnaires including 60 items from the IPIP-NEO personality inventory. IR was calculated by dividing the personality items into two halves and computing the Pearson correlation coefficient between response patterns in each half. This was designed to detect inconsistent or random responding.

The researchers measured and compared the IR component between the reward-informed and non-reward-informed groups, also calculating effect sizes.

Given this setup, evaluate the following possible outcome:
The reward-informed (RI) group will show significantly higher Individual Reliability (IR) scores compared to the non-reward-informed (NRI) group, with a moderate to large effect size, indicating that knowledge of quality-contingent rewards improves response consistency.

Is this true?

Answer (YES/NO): NO